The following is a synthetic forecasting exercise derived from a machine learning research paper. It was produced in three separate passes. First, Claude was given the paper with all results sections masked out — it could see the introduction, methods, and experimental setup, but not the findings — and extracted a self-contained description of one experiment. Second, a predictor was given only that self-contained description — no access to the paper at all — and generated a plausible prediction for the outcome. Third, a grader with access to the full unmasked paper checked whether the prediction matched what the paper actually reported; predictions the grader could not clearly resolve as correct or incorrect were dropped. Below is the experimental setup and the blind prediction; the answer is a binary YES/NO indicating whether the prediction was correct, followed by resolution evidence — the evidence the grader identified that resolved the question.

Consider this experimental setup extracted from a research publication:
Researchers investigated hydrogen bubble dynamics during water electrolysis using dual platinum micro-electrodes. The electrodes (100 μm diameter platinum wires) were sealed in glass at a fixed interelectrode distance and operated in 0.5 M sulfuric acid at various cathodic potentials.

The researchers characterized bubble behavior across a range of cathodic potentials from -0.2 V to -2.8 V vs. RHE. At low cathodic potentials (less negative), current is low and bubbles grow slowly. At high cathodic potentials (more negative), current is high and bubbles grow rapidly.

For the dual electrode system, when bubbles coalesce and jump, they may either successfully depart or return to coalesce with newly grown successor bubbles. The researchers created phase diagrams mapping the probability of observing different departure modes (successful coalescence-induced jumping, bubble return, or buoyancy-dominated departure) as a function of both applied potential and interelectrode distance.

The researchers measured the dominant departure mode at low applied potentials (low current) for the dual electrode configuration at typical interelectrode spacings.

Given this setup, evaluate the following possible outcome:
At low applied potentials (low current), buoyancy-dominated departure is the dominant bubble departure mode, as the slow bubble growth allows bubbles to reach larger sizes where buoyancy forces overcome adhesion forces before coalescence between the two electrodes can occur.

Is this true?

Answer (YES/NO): NO